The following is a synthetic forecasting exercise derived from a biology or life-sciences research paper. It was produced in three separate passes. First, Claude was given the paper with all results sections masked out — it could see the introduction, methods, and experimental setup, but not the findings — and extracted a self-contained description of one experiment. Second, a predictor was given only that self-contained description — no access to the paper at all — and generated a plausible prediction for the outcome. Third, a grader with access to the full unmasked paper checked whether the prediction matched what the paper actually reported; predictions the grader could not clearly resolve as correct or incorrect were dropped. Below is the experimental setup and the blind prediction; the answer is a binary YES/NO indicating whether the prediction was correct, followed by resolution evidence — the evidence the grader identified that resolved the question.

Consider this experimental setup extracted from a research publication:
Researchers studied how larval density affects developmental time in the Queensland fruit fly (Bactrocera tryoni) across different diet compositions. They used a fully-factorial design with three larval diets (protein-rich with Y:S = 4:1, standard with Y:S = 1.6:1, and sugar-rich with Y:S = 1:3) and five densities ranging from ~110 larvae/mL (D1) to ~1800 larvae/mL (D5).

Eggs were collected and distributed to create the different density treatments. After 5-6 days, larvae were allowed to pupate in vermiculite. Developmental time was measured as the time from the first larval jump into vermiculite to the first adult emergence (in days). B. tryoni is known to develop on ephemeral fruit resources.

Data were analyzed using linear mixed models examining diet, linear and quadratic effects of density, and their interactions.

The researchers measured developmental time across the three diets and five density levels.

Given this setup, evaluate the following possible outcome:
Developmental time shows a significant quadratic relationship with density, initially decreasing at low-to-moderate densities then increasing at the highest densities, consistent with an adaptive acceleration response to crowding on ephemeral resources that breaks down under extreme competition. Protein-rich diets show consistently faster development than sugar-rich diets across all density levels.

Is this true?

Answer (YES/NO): NO